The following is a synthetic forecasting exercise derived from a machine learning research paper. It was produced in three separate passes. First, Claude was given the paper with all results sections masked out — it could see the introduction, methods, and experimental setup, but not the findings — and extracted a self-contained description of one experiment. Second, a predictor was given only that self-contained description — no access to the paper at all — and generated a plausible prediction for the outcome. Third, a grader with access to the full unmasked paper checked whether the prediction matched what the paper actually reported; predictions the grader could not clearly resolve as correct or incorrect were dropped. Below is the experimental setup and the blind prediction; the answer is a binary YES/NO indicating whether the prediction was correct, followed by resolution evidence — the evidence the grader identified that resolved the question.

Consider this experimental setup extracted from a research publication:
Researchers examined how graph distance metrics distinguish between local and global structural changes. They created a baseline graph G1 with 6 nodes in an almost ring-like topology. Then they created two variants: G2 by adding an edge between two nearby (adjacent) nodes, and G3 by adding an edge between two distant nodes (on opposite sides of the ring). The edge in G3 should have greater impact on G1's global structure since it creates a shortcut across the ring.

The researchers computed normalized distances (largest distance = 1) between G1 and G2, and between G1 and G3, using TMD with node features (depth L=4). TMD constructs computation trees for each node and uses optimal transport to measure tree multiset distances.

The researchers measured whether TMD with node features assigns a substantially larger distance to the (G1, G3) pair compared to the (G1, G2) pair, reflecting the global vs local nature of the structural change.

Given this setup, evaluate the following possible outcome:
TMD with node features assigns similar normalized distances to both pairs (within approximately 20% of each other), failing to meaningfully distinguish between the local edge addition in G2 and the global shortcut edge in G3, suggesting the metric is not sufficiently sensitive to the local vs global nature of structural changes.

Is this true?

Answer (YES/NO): NO